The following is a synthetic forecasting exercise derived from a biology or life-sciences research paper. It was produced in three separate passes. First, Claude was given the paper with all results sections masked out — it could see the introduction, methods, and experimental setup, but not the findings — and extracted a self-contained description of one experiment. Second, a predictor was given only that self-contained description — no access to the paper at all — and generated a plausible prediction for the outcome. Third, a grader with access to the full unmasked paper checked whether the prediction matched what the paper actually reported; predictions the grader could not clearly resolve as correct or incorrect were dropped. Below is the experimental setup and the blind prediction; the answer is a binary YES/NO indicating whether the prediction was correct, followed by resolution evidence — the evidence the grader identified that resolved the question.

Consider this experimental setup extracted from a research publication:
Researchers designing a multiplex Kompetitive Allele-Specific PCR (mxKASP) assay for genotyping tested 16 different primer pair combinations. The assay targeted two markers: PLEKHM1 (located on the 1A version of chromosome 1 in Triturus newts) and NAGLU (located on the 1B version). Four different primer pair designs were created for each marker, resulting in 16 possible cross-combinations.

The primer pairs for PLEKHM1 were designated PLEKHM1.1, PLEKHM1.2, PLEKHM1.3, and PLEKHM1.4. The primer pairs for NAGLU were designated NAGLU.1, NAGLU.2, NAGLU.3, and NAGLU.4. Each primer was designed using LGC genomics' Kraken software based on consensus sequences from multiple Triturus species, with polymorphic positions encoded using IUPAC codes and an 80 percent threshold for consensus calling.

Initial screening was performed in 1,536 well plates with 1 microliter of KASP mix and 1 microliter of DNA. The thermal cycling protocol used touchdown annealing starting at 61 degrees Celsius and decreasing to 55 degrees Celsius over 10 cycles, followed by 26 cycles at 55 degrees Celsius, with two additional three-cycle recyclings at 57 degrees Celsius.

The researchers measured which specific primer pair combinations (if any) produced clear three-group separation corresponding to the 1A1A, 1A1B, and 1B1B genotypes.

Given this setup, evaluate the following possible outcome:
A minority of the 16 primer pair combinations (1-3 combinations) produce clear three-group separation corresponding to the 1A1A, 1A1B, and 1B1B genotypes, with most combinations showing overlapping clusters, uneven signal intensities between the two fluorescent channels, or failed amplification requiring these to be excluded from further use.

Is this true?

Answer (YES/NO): YES